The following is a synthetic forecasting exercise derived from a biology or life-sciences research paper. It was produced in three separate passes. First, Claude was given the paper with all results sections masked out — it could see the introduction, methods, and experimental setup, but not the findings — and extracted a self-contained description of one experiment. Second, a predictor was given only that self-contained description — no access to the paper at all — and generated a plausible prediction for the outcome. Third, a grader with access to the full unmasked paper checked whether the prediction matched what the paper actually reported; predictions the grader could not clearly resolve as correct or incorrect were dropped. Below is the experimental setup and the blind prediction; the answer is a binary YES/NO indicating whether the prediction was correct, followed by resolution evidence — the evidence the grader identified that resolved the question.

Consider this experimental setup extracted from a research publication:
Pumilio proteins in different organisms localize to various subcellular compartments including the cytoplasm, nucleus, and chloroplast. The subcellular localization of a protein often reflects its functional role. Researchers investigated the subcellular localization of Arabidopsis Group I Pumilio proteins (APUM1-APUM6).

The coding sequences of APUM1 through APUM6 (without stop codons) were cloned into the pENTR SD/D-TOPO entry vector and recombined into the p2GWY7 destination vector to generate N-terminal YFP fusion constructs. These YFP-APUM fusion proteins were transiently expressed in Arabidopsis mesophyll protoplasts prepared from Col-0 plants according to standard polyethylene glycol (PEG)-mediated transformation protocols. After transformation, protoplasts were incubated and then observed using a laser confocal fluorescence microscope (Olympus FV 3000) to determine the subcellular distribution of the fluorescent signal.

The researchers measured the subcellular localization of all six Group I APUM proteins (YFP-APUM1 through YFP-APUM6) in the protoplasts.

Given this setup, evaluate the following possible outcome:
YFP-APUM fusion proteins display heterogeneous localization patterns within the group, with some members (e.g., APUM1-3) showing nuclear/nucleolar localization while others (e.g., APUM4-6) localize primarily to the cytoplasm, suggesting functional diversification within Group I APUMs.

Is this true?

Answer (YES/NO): NO